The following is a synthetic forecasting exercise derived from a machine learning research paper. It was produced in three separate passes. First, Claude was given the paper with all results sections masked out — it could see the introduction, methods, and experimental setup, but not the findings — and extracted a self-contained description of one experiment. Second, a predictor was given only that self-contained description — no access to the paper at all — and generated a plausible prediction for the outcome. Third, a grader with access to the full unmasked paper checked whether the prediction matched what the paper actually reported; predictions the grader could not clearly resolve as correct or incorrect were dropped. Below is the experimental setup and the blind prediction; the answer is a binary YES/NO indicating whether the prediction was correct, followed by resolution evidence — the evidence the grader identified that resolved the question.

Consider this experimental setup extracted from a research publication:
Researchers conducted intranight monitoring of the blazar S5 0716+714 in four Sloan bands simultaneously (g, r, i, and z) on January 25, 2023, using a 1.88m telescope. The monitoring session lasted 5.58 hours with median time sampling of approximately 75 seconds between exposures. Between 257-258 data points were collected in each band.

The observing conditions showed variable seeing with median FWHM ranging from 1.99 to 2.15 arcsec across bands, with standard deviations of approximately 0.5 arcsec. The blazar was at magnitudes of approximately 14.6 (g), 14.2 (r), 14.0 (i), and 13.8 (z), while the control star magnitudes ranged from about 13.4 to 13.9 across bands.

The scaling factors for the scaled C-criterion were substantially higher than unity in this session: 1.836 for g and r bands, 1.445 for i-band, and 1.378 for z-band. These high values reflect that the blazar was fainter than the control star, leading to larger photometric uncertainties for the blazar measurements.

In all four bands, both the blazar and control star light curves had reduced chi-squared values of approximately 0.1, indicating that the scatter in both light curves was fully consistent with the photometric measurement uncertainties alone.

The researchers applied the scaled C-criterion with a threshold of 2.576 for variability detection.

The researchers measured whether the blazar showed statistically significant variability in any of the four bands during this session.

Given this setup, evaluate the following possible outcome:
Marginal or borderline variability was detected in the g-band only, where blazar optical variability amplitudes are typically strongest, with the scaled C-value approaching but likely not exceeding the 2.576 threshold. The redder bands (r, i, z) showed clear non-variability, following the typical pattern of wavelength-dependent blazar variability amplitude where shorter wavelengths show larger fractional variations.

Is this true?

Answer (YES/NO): NO